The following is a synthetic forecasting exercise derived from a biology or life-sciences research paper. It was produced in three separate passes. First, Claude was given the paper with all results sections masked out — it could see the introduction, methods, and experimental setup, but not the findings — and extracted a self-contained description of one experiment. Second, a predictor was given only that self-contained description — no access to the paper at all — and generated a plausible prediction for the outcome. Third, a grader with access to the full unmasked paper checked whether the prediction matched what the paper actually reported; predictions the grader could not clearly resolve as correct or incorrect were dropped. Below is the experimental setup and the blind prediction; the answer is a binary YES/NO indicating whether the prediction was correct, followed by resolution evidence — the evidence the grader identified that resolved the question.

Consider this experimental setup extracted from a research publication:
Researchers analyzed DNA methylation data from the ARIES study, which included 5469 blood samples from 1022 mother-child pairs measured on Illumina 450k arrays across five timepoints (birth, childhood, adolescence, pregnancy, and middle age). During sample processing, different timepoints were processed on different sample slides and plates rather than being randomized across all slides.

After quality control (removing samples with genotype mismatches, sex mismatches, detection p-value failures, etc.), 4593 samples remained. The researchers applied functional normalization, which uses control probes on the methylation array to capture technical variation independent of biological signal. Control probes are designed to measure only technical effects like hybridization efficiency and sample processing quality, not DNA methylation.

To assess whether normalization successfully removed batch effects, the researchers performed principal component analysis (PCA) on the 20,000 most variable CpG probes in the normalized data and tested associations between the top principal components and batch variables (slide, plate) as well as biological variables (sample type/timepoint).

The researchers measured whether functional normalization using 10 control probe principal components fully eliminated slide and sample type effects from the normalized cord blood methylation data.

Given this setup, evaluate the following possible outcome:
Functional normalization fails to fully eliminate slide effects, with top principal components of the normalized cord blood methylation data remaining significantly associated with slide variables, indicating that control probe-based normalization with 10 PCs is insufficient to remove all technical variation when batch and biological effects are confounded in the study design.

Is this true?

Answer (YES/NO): YES